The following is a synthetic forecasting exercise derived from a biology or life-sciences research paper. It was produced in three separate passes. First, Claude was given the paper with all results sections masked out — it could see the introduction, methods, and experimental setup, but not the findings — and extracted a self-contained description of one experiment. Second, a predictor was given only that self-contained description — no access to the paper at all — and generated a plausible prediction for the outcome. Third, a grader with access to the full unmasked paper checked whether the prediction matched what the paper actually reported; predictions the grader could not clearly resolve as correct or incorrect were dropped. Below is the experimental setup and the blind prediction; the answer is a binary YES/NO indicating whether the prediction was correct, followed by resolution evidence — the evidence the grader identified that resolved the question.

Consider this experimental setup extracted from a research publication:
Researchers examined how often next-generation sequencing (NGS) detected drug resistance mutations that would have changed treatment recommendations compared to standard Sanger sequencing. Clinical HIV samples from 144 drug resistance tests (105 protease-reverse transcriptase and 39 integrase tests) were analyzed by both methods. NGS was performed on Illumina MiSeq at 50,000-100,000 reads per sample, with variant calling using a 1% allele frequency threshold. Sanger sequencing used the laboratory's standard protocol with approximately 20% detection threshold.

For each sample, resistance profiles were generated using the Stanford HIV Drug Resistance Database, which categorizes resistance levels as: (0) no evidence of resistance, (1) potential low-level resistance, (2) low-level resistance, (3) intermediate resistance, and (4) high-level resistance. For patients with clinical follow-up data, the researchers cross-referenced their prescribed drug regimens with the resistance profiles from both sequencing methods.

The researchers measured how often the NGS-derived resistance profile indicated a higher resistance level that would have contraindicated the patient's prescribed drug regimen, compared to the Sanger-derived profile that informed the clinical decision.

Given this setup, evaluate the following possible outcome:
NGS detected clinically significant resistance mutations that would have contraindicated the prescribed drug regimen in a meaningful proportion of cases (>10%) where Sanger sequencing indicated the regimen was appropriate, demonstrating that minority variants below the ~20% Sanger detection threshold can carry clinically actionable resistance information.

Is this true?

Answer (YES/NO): NO